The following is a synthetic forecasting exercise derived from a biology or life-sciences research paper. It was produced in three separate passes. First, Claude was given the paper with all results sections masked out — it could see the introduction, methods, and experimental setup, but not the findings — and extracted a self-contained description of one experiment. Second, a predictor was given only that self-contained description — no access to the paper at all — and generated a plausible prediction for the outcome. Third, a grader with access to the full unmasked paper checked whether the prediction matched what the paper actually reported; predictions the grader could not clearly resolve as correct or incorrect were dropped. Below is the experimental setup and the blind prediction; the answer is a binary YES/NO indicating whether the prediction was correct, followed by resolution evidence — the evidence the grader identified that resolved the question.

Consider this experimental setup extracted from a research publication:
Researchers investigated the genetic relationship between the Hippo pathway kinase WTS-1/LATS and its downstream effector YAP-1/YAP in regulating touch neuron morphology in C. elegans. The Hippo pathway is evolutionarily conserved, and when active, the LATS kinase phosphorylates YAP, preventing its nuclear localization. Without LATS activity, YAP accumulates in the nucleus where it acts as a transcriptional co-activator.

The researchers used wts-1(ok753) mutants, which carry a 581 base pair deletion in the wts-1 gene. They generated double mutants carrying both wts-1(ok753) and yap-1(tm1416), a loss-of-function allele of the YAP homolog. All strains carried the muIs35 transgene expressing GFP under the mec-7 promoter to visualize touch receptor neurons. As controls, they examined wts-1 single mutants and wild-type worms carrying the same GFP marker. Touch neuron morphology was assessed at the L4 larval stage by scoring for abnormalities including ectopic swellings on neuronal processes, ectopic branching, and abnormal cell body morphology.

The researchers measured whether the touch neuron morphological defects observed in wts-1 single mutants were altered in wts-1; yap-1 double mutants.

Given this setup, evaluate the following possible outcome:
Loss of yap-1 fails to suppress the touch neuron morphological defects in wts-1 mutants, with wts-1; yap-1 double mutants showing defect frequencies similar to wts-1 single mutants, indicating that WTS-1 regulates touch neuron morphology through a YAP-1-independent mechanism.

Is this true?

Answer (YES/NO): NO